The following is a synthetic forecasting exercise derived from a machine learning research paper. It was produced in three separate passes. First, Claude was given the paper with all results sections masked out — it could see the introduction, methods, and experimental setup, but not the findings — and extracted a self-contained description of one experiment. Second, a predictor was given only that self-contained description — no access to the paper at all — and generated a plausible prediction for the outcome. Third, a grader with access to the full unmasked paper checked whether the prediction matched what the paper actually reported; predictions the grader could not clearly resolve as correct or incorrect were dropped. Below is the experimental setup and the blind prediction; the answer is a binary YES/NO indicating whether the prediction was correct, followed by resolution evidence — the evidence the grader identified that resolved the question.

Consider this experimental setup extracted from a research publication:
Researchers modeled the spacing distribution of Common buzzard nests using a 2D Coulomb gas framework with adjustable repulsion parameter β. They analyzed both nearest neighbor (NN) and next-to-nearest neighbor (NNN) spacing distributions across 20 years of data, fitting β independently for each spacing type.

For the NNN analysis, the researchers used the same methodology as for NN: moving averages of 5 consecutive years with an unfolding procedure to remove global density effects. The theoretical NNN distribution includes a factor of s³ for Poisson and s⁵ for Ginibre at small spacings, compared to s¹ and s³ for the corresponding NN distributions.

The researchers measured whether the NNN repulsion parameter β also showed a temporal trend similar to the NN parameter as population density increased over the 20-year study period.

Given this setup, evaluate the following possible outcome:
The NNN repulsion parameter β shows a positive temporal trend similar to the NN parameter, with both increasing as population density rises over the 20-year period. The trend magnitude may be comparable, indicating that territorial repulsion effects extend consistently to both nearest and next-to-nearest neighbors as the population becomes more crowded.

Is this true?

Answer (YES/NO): NO